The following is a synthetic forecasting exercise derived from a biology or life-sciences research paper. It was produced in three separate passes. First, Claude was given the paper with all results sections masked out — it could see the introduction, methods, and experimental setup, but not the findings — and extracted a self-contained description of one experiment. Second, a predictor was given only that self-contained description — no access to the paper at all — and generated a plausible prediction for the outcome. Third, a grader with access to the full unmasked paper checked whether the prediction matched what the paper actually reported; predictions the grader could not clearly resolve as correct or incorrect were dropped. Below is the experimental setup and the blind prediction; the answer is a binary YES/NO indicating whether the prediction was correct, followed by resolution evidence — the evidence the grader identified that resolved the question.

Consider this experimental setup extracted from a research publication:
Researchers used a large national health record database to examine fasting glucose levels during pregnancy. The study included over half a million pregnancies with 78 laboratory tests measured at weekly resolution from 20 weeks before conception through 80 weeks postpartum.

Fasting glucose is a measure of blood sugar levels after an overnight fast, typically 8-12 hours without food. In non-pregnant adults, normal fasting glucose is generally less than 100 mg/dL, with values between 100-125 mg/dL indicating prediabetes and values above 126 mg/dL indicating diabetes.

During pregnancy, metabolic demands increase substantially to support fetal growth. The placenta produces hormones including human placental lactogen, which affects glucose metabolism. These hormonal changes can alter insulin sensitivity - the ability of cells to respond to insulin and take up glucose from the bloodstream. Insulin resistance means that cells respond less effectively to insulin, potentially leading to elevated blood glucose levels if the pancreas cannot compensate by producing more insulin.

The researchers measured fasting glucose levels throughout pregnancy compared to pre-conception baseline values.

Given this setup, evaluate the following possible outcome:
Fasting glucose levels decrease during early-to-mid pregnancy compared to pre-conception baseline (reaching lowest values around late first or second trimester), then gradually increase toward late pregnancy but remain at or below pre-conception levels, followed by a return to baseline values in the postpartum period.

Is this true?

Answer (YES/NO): NO